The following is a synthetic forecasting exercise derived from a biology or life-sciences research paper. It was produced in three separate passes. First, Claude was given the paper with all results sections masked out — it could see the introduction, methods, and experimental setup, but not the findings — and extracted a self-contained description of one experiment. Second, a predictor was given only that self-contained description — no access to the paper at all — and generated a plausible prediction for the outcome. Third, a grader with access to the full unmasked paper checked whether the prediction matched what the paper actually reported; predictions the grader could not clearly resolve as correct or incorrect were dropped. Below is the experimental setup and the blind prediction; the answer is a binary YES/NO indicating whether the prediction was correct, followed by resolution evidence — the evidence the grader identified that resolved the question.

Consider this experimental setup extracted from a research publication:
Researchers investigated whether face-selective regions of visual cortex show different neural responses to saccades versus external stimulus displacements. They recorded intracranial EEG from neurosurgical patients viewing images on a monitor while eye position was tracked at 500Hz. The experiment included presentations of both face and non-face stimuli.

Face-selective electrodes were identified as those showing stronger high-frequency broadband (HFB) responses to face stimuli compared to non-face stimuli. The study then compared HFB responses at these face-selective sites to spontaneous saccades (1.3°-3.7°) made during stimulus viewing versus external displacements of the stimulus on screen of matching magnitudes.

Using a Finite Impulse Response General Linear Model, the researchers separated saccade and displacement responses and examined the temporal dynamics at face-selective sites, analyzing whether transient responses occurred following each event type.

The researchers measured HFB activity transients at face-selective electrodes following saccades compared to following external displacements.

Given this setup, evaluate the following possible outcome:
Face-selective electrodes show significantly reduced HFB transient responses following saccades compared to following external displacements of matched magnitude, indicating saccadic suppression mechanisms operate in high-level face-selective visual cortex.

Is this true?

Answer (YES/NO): YES